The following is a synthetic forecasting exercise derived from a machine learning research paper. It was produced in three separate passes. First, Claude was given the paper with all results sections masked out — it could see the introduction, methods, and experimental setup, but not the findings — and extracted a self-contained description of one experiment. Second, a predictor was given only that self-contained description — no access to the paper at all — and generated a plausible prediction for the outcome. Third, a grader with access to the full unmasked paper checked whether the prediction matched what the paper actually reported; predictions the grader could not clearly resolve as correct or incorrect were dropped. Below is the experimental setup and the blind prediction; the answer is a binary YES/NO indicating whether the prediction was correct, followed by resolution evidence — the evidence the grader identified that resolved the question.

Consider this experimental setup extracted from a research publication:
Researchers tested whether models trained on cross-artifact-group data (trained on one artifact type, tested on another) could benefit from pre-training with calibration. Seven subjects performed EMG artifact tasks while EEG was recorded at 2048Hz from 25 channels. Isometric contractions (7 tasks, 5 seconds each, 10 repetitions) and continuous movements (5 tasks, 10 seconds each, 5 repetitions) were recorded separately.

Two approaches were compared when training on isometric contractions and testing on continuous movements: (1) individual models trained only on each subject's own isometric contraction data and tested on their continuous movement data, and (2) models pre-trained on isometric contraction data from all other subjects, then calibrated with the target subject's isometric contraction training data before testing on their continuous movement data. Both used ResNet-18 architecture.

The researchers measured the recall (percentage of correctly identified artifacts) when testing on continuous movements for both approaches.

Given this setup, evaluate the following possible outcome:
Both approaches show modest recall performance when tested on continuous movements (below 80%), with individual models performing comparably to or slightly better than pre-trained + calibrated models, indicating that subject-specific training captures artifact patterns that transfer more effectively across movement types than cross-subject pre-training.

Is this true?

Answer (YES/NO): NO